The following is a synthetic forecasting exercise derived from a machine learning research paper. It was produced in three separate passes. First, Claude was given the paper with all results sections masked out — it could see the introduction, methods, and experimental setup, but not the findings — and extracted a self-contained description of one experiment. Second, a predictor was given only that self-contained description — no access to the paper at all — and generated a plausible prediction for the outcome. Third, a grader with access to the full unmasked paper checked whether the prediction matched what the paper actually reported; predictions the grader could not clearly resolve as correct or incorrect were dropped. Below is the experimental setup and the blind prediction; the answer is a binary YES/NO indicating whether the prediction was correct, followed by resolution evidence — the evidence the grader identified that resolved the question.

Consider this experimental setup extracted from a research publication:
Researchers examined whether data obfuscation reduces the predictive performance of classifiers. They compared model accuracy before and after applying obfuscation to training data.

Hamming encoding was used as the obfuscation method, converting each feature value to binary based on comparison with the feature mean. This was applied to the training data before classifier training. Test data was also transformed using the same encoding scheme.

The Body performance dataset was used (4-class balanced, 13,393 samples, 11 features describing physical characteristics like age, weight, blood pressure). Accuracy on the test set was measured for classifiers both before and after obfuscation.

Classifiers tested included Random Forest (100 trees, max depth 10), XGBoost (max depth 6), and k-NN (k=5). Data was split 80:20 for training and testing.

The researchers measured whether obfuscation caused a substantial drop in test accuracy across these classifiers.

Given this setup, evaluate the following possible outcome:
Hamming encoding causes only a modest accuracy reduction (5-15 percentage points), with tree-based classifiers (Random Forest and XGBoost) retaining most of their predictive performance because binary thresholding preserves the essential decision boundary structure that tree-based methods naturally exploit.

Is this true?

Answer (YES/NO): NO